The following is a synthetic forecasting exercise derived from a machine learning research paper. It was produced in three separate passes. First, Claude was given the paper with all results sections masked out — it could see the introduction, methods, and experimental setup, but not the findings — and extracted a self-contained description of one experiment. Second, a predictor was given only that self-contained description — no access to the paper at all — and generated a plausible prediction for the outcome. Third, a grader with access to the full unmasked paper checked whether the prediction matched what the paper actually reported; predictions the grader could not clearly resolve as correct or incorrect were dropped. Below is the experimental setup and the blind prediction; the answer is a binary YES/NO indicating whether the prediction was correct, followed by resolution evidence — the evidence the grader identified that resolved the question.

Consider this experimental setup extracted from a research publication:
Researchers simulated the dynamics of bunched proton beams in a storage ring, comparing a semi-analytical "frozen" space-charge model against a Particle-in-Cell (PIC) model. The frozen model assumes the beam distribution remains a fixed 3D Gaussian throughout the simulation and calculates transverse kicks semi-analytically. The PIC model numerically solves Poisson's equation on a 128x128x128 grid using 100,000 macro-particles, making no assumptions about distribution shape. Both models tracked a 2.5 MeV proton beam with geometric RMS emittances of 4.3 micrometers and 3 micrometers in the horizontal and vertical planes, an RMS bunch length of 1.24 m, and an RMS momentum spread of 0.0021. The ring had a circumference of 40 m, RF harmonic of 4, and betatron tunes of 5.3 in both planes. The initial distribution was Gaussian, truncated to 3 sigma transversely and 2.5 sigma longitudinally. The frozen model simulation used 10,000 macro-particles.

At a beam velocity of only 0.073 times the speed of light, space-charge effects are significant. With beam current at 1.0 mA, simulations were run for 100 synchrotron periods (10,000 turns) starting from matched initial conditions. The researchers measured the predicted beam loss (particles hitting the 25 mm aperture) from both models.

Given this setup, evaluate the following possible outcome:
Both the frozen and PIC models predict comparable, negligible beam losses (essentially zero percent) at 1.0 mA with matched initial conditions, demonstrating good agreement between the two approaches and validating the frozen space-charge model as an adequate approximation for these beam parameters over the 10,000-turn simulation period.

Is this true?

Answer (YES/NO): NO